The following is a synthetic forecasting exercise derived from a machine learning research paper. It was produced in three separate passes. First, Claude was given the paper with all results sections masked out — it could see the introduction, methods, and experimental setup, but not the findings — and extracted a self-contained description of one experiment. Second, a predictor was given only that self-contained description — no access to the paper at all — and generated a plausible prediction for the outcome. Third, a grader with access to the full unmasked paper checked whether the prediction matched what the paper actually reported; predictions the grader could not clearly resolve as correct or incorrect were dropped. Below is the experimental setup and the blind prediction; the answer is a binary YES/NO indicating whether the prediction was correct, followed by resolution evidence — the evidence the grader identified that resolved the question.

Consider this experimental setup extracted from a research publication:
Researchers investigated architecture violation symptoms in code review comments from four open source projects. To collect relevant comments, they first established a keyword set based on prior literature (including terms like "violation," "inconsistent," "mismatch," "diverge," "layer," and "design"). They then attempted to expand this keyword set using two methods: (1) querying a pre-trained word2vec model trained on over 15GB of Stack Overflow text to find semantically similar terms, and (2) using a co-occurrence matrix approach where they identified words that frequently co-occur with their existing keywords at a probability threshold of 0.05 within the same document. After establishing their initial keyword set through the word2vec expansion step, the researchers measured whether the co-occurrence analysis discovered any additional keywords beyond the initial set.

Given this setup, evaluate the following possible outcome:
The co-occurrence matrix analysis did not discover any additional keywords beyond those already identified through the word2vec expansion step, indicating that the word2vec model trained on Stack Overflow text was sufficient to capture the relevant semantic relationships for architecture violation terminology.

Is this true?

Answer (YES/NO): YES